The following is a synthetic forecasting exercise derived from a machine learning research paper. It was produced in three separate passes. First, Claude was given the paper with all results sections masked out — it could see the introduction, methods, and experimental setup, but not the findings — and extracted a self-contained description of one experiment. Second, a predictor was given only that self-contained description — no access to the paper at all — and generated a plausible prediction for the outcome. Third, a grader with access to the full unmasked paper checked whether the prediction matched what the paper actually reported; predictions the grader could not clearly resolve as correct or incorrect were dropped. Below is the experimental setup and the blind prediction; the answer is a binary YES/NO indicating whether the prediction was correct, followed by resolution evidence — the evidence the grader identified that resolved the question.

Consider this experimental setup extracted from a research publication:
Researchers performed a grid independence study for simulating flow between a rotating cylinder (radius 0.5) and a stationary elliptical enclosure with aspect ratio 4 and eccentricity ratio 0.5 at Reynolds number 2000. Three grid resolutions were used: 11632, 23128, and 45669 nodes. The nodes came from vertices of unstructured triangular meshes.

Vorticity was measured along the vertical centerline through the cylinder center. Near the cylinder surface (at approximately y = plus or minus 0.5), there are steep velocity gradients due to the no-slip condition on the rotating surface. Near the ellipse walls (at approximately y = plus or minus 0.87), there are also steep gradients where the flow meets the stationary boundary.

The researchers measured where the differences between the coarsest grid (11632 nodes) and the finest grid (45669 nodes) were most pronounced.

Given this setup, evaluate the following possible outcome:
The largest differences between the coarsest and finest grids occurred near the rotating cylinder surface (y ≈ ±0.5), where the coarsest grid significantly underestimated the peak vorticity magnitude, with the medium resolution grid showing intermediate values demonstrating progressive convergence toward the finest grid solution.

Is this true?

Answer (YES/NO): NO